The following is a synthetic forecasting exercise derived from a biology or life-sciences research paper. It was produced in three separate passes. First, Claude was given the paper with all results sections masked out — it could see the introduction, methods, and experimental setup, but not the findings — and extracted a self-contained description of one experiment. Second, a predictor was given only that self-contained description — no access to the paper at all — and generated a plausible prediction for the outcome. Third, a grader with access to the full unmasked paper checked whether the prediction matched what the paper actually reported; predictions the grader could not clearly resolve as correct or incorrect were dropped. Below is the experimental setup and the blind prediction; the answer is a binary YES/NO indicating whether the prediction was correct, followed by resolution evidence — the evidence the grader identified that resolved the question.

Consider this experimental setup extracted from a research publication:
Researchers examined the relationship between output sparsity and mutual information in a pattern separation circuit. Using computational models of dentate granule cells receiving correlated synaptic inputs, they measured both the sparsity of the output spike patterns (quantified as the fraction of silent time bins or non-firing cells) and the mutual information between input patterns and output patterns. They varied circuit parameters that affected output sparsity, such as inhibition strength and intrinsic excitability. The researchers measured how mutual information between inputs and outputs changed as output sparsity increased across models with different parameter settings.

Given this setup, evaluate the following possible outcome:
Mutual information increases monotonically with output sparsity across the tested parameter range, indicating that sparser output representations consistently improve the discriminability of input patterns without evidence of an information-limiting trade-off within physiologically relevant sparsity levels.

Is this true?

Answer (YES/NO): NO